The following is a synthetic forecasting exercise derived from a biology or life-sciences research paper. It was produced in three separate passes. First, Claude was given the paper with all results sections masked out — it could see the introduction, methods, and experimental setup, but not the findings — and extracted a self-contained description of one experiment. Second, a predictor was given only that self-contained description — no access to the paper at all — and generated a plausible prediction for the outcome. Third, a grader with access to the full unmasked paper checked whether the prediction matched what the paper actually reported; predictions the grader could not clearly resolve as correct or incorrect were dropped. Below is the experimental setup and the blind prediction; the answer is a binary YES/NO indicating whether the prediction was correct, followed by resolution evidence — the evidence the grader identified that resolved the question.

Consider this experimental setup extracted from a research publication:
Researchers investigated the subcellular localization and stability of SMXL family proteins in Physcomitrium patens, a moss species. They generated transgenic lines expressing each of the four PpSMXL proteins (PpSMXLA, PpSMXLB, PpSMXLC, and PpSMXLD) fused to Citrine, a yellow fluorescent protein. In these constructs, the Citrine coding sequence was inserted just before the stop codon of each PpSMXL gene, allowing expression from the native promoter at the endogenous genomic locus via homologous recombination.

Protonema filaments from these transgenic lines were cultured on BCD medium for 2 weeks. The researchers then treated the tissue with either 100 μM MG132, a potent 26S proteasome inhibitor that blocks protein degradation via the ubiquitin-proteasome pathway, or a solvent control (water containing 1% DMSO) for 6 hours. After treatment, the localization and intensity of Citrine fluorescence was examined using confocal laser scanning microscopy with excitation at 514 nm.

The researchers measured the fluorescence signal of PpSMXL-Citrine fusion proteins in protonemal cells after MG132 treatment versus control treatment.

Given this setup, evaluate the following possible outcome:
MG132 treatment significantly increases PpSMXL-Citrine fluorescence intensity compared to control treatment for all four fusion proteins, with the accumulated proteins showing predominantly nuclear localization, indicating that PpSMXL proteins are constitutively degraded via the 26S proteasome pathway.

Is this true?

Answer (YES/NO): NO